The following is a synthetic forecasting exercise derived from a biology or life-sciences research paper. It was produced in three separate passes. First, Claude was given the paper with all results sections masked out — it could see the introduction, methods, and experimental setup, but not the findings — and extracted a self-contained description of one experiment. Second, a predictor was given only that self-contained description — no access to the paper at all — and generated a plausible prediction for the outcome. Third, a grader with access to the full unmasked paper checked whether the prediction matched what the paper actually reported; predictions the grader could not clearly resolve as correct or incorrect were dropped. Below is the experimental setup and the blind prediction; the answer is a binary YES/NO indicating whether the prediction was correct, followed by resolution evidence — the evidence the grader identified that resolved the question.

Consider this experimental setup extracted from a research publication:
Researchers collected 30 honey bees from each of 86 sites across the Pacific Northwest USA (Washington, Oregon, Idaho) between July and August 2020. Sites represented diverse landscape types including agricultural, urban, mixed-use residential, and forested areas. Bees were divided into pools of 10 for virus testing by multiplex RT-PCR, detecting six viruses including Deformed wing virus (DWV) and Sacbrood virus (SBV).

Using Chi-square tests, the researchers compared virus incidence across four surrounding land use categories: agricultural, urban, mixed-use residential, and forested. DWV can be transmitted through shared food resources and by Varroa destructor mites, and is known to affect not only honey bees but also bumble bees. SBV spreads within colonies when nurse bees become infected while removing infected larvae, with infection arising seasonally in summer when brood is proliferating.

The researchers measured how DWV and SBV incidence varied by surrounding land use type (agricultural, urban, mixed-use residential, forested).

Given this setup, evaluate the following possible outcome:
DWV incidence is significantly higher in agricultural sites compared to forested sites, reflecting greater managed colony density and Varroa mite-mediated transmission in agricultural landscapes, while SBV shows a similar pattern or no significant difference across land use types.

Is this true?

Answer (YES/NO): NO